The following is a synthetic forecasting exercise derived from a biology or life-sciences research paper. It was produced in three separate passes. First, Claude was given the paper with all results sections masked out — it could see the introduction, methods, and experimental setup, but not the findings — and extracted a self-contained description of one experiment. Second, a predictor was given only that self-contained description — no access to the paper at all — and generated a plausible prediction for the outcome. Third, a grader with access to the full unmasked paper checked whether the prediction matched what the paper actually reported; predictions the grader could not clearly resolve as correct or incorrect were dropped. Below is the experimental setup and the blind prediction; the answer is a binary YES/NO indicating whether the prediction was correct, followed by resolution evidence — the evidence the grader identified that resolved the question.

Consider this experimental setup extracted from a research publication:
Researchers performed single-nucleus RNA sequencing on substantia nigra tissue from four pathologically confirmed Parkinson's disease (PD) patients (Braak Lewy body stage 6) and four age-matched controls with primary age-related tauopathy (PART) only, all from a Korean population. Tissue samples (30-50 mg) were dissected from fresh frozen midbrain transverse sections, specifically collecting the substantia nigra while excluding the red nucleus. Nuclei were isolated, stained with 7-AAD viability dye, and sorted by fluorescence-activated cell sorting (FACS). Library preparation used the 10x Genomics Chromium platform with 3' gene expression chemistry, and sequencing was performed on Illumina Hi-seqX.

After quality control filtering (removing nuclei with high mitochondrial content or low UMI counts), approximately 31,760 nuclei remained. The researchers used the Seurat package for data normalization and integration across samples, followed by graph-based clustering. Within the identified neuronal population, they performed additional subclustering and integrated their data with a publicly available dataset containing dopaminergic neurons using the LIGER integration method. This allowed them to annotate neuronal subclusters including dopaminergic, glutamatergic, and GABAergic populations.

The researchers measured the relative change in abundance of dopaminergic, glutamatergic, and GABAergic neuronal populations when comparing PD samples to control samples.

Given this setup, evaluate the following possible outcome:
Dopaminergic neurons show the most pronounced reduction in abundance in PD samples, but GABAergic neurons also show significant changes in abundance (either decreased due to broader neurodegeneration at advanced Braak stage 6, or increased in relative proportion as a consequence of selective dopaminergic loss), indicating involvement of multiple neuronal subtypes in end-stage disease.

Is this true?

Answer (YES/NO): NO